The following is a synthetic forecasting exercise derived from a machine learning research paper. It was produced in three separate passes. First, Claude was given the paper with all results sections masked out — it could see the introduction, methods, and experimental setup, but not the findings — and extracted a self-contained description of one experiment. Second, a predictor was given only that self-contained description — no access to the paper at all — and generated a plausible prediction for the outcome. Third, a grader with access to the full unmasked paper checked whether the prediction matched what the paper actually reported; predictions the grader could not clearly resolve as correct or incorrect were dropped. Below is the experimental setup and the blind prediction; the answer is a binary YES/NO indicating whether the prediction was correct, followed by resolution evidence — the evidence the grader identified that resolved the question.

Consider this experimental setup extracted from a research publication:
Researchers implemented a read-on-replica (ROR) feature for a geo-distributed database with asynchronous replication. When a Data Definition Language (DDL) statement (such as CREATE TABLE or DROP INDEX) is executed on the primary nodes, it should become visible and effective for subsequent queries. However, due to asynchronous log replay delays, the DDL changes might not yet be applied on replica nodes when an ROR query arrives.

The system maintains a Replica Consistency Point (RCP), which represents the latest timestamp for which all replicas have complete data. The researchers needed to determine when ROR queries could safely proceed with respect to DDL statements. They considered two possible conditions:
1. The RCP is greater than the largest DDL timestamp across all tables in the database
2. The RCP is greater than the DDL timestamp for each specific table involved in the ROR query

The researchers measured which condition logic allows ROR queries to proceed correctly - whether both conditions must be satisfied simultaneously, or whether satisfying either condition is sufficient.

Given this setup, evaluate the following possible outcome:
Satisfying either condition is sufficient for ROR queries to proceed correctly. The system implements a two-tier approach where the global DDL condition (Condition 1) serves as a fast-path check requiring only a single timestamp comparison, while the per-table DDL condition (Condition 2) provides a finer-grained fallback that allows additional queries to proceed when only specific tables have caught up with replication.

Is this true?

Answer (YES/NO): YES